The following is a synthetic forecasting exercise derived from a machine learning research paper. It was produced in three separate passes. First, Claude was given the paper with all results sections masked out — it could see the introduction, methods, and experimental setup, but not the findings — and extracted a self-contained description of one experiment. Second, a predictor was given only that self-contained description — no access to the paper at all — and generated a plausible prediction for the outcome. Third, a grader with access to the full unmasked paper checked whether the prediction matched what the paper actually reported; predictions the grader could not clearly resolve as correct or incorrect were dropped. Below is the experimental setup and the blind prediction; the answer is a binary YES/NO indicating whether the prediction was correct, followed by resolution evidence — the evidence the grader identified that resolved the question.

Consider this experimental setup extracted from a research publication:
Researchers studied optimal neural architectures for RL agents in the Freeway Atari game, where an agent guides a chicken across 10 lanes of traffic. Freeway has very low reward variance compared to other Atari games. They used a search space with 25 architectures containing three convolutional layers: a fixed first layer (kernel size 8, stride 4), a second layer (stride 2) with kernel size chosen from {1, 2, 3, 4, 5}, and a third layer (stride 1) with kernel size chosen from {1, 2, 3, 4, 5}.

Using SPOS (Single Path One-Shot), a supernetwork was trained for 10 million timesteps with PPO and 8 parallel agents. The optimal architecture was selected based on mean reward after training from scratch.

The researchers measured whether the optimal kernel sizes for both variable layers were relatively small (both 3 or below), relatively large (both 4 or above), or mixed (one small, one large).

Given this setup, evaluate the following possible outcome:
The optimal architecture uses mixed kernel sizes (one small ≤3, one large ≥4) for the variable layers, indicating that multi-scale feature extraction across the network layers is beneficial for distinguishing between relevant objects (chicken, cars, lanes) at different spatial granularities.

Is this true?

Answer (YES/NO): NO